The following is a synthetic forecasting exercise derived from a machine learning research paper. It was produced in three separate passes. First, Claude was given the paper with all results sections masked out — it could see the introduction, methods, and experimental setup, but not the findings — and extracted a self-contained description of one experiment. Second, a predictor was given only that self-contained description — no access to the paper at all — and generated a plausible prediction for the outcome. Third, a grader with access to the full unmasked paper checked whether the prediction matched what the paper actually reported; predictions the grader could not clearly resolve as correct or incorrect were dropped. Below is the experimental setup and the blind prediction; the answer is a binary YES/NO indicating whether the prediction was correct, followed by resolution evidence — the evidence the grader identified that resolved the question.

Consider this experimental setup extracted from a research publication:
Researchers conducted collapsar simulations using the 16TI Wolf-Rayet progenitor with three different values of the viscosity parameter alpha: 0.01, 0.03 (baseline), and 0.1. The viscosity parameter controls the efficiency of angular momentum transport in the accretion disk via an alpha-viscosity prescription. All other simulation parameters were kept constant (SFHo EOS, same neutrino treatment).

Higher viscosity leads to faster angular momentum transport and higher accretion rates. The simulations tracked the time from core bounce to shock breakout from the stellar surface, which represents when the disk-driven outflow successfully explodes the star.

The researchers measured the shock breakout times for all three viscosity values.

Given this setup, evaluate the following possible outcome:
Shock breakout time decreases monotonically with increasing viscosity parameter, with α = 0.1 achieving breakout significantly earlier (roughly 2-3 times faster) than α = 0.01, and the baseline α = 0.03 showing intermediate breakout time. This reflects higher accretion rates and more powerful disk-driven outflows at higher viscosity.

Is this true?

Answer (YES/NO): NO